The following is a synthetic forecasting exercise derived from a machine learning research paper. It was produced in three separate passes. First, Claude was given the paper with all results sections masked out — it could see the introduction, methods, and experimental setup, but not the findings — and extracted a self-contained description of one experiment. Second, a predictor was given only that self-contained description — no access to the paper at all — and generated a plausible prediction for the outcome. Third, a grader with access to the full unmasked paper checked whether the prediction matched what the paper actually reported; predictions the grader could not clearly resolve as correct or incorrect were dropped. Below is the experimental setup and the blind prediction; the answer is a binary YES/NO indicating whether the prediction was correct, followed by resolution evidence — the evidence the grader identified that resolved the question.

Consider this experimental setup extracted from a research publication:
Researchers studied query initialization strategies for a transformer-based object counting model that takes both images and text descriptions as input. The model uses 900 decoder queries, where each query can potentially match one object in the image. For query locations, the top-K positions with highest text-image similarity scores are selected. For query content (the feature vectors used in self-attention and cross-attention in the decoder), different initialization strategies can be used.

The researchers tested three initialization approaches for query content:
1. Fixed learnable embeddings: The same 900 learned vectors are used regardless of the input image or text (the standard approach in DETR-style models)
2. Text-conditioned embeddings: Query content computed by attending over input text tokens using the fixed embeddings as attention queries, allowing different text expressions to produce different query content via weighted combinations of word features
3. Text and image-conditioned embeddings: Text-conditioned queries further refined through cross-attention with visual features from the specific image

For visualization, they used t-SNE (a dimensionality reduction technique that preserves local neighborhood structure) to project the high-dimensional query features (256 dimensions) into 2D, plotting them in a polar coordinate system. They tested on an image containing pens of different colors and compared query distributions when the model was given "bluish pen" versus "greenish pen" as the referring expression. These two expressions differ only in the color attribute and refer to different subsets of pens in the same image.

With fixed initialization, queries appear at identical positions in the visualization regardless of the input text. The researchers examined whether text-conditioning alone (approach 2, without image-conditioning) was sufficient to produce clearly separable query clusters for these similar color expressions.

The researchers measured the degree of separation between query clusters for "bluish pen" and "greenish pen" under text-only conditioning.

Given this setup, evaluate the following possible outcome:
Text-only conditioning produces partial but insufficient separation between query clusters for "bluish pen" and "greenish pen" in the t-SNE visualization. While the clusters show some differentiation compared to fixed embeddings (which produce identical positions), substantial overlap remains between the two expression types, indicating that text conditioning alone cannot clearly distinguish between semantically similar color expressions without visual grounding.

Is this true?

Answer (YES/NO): YES